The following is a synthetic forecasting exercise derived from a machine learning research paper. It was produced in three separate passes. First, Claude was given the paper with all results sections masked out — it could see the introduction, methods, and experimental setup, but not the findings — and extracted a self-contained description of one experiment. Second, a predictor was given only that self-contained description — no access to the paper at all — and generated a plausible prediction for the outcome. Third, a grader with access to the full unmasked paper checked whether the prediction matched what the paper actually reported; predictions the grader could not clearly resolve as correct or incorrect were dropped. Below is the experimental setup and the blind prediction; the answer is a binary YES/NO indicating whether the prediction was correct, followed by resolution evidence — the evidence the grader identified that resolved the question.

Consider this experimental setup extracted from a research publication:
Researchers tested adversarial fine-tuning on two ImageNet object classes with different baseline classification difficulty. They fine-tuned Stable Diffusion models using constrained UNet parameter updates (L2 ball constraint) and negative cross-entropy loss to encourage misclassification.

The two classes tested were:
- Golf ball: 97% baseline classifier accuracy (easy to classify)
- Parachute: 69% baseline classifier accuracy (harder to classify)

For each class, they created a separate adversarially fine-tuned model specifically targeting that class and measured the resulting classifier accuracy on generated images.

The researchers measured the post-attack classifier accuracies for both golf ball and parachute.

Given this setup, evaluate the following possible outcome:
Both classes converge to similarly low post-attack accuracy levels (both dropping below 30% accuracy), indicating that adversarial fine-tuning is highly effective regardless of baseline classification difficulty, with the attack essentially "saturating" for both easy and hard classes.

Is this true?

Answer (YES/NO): NO